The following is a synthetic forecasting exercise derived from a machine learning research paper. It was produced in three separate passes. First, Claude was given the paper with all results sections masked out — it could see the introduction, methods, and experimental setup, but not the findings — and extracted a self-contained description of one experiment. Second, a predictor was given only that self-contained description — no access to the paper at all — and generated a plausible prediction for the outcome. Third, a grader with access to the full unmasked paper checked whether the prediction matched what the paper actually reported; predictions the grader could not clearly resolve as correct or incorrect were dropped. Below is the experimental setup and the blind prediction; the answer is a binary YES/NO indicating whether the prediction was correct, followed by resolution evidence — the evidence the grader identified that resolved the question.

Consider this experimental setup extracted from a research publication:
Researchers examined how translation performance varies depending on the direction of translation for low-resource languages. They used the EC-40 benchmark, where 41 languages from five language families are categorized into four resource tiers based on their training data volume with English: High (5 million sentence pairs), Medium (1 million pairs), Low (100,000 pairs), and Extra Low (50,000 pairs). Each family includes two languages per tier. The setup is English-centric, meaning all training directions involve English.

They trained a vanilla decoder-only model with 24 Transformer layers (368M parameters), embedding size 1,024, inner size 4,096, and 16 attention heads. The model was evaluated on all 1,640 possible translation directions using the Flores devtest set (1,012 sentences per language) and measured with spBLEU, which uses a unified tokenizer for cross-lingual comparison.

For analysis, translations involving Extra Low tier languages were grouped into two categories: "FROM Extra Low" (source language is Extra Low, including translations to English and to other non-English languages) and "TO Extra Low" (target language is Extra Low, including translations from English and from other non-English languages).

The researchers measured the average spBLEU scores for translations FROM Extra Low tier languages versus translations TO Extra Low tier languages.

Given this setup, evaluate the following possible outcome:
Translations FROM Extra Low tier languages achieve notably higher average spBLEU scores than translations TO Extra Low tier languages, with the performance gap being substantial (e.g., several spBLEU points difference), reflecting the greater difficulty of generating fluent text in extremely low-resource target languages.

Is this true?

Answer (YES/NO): YES